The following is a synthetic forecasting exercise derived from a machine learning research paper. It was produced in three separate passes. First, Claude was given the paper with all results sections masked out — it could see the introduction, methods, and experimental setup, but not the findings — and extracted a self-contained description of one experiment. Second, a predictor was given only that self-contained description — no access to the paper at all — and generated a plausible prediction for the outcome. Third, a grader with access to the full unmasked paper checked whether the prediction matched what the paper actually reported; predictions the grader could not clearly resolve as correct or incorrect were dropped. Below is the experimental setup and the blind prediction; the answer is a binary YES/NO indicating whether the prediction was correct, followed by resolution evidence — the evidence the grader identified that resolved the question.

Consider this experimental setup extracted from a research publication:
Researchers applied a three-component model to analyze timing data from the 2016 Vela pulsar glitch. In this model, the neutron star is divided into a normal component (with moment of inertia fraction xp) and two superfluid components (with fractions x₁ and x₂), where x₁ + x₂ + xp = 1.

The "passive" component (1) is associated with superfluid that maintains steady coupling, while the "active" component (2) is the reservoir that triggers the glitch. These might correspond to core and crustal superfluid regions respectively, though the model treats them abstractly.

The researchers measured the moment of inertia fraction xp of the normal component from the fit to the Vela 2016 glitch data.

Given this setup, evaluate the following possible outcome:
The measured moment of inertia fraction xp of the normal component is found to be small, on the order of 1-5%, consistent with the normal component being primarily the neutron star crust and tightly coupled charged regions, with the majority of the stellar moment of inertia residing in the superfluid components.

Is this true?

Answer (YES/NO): NO